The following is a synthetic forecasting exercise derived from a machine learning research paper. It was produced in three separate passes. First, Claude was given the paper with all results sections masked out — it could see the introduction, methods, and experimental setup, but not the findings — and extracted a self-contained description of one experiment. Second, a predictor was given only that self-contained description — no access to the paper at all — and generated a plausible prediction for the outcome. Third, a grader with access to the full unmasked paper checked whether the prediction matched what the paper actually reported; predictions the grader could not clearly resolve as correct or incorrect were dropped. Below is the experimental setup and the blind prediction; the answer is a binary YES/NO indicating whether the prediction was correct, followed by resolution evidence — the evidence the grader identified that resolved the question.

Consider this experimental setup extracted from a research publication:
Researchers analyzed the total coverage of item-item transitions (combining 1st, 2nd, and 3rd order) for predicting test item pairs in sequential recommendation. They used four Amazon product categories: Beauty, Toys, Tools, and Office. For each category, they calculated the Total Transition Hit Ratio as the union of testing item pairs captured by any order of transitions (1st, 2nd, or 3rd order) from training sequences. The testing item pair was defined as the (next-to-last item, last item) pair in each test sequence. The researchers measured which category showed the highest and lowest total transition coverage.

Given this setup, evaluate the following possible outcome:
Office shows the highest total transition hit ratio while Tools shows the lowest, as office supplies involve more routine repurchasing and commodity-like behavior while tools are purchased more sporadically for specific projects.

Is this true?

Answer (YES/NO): YES